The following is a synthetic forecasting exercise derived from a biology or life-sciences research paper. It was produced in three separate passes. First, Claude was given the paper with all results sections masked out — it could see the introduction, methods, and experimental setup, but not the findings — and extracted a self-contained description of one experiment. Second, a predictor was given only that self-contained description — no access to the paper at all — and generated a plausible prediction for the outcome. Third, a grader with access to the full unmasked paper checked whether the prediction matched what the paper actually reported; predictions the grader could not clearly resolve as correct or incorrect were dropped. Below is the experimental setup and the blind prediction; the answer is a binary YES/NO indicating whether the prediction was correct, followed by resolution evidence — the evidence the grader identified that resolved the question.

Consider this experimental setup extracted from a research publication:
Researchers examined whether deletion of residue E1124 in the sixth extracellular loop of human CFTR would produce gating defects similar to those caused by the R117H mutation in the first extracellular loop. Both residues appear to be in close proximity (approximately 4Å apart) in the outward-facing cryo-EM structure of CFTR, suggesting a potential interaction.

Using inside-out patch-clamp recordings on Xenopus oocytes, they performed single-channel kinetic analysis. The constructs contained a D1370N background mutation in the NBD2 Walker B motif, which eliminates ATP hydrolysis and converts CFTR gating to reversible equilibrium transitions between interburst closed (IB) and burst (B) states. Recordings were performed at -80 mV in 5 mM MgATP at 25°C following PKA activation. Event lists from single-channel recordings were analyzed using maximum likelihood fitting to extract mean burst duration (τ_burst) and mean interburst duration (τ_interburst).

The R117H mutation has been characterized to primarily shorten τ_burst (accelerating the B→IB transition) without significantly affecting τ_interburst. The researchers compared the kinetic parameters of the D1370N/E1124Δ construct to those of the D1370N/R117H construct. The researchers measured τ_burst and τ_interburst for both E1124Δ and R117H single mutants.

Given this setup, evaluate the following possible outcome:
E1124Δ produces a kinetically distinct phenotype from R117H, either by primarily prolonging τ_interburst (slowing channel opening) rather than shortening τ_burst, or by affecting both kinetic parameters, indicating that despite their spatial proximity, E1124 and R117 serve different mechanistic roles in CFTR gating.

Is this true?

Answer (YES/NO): NO